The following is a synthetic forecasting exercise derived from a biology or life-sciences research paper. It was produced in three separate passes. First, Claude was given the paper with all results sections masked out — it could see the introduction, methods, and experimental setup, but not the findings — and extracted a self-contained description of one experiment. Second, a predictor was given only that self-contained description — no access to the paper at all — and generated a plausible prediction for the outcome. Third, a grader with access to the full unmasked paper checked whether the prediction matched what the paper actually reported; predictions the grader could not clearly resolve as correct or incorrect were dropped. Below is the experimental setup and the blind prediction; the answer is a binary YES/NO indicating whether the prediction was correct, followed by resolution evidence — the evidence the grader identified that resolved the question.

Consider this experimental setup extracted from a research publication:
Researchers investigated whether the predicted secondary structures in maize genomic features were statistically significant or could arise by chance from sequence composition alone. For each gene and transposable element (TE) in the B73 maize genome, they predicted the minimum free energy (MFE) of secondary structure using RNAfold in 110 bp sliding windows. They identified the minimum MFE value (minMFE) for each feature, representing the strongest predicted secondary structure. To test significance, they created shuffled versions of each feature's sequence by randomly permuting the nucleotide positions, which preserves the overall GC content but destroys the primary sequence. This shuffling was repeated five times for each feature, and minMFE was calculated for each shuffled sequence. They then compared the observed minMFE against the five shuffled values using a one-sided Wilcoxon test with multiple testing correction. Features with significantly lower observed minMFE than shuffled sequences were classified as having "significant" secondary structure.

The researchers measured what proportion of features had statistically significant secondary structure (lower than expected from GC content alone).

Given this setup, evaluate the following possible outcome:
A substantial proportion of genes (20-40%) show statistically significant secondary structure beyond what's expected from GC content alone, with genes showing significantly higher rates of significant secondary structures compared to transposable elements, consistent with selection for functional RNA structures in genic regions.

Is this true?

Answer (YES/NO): NO